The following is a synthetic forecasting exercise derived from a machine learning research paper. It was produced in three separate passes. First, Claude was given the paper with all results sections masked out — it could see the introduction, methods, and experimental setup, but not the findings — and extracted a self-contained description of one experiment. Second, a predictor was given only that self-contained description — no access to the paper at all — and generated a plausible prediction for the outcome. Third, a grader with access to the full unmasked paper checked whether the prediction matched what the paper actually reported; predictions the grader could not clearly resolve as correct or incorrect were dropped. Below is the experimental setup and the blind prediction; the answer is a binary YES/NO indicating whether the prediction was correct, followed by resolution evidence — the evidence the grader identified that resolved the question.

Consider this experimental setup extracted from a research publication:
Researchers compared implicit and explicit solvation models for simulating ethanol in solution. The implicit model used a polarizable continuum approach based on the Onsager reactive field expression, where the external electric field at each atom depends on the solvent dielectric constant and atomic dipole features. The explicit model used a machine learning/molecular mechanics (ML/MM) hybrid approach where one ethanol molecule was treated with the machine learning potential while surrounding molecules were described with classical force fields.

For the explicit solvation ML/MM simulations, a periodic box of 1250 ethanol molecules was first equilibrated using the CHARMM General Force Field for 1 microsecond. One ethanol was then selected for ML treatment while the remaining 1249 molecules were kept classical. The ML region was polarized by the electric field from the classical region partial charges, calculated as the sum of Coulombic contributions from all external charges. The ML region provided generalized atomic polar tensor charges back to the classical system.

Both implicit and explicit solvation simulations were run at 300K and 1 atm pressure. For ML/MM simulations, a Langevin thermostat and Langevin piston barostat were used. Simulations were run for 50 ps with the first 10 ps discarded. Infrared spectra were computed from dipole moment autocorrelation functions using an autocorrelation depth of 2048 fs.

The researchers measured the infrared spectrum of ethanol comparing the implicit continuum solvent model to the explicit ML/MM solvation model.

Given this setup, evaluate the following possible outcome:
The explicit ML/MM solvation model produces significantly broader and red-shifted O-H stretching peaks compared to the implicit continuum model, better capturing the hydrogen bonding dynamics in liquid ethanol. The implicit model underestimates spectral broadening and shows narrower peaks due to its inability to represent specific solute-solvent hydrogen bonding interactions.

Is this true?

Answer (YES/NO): YES